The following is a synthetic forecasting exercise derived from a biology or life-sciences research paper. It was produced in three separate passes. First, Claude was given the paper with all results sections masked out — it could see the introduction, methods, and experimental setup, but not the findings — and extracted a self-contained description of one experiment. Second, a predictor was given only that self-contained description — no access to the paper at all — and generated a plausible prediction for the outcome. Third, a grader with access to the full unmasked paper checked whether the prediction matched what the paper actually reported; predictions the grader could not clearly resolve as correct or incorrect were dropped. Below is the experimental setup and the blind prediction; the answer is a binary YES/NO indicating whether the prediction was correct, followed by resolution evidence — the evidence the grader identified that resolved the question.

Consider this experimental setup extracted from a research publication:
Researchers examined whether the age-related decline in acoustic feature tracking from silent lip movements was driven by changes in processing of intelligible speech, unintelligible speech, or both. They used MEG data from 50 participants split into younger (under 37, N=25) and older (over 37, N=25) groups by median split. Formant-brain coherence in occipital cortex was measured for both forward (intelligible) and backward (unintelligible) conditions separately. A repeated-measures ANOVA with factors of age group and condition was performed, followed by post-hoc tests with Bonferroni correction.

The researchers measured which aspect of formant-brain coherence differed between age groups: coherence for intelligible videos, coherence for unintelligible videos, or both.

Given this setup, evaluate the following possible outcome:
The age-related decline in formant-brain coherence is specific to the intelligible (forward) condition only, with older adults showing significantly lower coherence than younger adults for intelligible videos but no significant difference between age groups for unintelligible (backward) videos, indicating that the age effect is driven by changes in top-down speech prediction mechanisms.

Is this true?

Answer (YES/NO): NO